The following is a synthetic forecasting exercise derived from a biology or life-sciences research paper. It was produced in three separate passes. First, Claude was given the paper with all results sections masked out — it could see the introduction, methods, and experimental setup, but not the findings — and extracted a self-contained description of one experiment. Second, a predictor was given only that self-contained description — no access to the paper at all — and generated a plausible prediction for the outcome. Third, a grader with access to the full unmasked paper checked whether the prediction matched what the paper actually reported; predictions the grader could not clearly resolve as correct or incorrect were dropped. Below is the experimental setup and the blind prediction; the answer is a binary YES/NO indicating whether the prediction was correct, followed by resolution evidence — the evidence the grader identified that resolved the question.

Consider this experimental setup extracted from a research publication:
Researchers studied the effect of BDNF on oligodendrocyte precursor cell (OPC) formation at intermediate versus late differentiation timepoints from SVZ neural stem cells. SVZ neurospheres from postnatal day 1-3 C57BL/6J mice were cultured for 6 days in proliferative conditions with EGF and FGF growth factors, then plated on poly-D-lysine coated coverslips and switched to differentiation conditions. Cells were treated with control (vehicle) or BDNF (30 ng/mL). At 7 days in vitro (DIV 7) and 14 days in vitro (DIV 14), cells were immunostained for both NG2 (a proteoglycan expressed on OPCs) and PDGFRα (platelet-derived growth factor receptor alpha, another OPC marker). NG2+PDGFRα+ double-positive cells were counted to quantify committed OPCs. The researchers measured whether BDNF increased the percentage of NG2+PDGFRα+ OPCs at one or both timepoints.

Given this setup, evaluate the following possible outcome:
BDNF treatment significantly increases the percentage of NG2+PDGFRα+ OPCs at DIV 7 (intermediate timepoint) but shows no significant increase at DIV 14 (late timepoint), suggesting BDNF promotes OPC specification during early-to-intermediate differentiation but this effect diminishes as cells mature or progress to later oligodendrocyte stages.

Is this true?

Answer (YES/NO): NO